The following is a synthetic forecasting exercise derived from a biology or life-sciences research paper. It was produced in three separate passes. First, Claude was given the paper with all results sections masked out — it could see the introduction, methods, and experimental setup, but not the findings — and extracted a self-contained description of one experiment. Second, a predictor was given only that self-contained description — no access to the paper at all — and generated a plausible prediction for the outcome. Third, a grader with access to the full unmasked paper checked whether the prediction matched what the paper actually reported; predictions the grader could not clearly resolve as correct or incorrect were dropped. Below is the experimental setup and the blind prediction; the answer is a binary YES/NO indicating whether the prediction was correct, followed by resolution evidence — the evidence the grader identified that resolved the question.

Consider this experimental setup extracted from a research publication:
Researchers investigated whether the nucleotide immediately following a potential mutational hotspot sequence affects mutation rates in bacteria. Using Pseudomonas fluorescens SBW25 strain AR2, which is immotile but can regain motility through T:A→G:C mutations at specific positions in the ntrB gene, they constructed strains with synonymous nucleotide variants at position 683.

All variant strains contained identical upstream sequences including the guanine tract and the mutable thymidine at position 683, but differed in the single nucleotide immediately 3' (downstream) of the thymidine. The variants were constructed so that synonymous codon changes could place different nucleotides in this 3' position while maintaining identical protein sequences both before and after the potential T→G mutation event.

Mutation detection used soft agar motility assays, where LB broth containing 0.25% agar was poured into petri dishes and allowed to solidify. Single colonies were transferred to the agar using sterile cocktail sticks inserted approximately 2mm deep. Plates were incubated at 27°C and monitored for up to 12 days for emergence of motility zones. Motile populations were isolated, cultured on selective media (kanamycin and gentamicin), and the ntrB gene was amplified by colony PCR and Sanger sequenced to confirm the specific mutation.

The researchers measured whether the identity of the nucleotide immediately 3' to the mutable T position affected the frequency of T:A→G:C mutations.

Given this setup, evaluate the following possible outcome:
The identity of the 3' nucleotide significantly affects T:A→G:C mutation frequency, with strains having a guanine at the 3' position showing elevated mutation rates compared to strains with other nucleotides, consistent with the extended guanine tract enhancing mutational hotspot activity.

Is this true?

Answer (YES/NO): YES